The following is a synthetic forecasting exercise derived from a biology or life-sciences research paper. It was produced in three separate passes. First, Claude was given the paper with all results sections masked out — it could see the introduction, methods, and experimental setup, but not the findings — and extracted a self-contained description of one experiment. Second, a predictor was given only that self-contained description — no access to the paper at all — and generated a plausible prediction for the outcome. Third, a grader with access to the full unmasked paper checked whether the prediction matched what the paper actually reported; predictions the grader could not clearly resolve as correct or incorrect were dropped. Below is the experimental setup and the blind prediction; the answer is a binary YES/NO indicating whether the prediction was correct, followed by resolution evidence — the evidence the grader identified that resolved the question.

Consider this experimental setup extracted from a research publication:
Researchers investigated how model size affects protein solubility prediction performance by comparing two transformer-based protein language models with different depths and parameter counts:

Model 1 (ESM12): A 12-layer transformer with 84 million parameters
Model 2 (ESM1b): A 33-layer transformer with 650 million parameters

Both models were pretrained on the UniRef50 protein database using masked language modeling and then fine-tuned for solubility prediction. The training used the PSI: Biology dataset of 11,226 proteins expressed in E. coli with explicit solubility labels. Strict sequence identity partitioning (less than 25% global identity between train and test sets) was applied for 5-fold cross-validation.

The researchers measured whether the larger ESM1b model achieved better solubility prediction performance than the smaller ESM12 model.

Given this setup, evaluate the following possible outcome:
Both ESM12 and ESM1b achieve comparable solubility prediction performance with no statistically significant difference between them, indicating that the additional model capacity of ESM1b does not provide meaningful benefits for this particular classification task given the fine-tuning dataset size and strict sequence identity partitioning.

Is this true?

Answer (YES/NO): NO